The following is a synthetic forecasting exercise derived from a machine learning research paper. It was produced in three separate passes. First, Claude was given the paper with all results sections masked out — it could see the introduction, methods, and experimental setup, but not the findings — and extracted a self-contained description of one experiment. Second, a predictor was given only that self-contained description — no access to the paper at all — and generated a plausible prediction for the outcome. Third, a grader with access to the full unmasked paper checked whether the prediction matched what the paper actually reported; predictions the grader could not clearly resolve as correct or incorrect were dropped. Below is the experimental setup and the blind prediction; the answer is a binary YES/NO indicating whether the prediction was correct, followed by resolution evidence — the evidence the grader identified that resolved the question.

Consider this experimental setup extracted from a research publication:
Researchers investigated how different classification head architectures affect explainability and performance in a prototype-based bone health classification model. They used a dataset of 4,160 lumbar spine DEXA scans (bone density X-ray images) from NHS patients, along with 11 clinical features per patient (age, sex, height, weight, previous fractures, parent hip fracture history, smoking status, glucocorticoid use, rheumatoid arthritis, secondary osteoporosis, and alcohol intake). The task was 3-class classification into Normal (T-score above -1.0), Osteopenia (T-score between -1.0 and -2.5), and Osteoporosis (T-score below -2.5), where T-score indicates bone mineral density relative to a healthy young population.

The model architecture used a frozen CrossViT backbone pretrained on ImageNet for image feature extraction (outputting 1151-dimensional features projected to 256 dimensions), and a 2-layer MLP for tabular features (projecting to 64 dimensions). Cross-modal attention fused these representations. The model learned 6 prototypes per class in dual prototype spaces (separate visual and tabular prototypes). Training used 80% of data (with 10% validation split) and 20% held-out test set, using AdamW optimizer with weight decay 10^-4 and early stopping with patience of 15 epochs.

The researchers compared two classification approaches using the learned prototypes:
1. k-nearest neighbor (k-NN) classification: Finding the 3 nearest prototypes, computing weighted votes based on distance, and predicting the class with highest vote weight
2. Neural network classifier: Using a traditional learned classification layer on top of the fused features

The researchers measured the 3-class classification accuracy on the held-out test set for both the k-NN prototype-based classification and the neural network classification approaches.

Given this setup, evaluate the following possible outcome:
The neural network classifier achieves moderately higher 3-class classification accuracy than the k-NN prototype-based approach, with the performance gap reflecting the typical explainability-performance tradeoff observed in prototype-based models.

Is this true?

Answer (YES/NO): NO